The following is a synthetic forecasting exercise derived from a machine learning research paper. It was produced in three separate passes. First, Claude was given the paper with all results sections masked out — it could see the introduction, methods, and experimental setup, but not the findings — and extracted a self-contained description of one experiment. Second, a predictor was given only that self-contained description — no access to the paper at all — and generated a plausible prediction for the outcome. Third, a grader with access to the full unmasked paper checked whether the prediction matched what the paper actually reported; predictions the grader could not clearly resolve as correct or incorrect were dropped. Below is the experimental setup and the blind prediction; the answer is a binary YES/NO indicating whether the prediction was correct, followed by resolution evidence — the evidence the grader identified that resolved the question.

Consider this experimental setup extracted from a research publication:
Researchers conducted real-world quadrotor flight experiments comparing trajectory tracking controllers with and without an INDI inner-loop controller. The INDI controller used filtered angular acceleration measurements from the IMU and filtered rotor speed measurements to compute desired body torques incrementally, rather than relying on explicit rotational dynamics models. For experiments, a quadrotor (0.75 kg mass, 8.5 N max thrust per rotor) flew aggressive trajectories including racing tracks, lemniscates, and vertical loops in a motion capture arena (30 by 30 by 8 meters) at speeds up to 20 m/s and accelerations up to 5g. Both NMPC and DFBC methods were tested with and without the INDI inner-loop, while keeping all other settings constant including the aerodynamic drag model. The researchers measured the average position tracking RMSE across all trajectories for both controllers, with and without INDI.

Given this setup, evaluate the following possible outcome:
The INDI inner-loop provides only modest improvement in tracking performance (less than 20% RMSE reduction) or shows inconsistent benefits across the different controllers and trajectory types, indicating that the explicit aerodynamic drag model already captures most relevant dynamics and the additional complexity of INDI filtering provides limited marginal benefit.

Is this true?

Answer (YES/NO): NO